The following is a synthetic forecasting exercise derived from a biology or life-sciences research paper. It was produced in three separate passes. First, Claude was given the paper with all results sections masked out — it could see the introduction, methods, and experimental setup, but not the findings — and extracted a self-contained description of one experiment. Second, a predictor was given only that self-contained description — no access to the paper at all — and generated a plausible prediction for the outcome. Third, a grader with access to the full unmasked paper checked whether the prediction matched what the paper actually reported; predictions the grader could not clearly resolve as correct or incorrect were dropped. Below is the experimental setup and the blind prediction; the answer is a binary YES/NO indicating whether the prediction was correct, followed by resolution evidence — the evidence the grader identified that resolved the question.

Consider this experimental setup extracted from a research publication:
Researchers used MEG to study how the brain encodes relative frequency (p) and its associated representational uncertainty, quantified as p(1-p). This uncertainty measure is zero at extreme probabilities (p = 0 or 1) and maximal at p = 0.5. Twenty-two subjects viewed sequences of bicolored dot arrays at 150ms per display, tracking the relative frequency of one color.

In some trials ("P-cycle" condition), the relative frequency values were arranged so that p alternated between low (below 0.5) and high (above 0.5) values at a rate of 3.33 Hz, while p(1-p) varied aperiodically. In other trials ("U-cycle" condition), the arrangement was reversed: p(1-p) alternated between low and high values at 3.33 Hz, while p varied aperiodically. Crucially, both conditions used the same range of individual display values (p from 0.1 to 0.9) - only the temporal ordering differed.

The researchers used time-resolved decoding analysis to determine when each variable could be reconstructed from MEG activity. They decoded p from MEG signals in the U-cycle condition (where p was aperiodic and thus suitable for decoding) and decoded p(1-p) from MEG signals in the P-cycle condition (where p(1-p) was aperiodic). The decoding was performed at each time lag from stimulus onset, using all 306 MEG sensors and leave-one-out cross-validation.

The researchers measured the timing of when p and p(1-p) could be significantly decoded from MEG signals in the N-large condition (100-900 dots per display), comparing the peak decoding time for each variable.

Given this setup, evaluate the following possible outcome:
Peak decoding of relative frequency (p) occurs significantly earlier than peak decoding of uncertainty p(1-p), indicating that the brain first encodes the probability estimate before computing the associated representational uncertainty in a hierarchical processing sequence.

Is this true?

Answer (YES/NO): YES